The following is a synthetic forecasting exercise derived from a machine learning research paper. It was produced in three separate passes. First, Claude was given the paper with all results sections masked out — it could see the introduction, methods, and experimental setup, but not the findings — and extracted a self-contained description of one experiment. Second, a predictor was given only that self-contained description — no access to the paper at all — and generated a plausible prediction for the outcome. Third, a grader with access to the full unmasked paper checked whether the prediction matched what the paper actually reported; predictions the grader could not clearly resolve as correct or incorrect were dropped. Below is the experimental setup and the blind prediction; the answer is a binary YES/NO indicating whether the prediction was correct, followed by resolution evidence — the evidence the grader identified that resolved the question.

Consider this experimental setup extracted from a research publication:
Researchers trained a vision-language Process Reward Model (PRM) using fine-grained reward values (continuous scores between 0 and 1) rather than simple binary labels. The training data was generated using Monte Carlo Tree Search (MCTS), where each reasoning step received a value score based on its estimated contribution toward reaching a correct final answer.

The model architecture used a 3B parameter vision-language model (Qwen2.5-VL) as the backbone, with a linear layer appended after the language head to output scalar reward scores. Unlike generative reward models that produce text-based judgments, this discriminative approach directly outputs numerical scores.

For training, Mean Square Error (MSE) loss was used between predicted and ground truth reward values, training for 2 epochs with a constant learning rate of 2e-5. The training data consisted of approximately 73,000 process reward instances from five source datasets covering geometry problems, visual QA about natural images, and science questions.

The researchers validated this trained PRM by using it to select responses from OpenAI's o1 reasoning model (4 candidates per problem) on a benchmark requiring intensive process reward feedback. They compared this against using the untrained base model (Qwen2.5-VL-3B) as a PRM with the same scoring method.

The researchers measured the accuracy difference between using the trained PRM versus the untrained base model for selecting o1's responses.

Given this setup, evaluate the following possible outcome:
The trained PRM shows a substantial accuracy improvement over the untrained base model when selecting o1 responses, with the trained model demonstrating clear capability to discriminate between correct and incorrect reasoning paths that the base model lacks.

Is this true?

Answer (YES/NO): NO